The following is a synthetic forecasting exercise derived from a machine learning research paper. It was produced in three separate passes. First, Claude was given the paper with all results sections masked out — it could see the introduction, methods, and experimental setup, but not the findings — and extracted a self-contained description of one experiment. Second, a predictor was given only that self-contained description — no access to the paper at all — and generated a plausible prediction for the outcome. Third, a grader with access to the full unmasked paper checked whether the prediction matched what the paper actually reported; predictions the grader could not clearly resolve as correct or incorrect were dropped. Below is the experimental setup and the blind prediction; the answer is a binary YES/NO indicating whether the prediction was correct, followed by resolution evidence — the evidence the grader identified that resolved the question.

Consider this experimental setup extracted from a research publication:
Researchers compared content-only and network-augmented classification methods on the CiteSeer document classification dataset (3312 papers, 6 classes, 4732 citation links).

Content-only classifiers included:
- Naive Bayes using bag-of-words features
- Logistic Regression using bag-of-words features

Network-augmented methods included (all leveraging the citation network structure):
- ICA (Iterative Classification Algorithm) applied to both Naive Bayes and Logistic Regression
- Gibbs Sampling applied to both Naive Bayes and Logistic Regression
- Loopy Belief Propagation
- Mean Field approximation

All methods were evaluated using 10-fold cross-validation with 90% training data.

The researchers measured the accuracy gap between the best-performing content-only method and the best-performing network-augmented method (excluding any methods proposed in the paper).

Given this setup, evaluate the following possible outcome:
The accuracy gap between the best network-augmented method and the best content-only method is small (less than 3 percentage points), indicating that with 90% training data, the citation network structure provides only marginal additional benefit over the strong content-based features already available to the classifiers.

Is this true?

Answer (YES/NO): YES